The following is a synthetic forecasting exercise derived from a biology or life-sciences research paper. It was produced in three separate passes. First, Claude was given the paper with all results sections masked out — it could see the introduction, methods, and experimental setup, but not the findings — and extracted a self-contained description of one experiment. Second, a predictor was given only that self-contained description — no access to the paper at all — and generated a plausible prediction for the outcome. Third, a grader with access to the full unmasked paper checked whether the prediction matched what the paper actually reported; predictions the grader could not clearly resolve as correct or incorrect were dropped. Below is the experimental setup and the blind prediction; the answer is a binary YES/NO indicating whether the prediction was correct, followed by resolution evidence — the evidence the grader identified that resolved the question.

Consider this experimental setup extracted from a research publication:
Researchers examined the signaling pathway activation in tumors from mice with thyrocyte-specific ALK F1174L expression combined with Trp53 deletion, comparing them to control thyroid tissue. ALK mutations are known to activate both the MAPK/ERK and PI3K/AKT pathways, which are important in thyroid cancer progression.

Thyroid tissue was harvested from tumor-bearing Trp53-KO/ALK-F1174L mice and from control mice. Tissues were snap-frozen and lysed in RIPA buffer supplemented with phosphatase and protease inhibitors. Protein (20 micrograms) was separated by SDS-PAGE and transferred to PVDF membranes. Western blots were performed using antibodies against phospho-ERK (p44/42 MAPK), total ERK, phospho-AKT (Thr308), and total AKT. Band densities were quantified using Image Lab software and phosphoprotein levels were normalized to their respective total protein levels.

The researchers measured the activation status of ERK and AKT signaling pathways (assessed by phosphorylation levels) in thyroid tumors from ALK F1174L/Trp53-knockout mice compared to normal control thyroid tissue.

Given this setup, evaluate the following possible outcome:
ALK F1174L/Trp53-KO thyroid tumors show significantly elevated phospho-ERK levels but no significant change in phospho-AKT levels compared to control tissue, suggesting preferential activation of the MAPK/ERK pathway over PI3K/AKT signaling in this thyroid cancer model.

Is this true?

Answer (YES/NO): NO